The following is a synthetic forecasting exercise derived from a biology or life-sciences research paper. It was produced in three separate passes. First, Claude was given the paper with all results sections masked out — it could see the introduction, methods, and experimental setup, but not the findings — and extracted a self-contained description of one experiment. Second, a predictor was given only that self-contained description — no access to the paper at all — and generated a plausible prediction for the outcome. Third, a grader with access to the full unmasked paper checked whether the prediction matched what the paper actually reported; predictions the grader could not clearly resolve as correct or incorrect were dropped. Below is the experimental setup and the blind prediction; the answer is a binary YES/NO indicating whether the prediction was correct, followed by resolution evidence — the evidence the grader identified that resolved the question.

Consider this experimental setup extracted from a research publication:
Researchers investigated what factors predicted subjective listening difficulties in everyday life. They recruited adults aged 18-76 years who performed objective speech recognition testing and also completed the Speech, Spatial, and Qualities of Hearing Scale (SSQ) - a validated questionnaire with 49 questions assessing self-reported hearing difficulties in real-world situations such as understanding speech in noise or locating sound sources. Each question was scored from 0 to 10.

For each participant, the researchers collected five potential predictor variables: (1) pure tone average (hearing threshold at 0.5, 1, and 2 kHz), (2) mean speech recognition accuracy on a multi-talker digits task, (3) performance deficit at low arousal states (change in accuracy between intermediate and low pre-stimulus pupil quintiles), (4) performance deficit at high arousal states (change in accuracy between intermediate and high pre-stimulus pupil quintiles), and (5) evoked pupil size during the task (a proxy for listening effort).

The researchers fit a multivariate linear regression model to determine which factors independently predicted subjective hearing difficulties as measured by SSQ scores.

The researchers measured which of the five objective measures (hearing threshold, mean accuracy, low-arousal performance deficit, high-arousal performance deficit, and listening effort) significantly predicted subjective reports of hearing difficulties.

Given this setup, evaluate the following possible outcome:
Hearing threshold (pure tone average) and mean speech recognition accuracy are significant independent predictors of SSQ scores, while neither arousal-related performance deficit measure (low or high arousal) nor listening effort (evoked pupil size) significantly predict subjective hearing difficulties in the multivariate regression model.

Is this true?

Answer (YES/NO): NO